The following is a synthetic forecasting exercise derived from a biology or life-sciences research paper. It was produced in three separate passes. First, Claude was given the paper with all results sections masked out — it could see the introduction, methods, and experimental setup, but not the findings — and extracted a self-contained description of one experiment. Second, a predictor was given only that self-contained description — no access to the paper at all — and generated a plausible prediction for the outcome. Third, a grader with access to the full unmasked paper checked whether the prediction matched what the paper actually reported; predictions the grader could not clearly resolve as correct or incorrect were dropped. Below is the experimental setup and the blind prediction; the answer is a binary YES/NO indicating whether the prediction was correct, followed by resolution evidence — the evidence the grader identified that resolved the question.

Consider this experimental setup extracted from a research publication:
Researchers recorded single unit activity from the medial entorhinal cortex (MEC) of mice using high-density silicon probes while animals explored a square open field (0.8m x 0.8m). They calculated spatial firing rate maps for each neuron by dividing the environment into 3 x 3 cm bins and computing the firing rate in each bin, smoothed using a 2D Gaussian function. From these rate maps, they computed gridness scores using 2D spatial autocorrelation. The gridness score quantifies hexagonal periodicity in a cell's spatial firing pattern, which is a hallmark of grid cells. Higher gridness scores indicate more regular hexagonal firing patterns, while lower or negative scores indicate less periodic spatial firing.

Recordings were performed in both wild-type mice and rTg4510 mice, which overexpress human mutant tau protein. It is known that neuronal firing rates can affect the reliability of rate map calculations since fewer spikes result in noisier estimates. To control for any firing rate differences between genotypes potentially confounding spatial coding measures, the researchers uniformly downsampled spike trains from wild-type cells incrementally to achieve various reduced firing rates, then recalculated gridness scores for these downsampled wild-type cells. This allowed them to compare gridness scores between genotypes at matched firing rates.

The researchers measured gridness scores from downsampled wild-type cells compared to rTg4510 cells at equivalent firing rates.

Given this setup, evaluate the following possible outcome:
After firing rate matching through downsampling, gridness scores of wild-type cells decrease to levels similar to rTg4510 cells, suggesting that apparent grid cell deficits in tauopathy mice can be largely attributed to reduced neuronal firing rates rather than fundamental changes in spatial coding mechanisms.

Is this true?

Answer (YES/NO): NO